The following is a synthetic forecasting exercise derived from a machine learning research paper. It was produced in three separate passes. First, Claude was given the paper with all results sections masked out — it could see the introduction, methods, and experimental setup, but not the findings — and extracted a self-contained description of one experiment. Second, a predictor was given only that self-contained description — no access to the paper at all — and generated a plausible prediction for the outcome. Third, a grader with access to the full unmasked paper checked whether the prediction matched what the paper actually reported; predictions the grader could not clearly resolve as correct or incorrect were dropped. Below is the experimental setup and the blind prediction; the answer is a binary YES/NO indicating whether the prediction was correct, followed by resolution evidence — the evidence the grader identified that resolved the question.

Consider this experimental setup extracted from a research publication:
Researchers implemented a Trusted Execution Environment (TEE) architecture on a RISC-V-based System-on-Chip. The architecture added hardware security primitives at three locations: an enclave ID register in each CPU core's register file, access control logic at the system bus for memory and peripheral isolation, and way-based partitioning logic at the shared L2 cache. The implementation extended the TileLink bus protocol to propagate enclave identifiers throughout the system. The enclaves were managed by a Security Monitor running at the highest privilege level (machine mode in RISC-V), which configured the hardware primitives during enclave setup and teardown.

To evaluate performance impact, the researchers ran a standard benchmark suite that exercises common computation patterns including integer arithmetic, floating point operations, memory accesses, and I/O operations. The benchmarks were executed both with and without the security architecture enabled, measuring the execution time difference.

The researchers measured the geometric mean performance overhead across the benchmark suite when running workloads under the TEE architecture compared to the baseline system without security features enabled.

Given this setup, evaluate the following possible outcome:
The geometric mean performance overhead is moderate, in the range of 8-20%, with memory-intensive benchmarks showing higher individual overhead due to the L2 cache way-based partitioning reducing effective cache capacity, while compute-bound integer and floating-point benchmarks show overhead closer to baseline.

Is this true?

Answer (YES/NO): NO